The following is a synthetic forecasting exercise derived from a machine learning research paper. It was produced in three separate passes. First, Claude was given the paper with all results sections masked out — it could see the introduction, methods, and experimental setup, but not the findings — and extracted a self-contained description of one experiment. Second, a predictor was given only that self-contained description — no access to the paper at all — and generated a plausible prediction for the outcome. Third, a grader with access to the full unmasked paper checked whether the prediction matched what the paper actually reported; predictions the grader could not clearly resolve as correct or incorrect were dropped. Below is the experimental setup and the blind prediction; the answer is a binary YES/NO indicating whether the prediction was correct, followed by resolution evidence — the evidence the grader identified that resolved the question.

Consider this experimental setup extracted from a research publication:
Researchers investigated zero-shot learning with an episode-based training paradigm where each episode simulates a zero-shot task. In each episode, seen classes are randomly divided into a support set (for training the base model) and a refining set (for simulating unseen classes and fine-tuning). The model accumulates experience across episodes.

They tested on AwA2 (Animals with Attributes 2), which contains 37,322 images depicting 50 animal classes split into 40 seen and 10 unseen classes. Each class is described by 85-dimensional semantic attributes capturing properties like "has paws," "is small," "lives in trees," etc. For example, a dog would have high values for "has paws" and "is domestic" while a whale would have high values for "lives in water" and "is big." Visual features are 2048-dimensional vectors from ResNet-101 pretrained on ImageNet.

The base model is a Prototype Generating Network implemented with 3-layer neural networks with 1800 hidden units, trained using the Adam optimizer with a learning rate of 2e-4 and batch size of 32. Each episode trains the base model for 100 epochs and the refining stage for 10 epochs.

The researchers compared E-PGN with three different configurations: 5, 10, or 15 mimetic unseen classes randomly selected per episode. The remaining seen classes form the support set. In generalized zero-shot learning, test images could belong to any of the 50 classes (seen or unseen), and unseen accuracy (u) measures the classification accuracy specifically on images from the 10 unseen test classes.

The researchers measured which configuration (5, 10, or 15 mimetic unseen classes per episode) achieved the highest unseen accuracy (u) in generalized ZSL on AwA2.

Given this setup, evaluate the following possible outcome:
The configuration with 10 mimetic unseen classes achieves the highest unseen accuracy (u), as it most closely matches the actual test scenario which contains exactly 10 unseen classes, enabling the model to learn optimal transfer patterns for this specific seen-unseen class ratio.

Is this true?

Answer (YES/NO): YES